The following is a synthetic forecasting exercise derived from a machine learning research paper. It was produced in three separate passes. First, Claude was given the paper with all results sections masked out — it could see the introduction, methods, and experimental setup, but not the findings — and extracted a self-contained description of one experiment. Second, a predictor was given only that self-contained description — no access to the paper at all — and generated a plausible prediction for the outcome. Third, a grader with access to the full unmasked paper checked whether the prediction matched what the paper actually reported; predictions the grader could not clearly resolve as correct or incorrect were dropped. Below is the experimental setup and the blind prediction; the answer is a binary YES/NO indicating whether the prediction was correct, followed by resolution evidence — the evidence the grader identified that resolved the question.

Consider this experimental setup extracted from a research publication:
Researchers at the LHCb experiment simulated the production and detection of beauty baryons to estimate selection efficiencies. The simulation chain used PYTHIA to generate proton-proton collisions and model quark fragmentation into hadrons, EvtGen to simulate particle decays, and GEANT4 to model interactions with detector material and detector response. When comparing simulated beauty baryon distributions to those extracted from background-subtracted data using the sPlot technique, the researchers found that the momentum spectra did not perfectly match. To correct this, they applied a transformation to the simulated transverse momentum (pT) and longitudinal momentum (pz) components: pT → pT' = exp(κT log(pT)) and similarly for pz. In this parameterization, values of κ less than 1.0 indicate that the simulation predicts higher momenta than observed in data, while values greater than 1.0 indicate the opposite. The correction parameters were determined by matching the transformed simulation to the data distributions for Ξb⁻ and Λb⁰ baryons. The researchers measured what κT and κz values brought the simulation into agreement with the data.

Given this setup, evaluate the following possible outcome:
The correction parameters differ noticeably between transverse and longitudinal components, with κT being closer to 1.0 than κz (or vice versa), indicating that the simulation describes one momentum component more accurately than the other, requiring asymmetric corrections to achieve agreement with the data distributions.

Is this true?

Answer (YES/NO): NO